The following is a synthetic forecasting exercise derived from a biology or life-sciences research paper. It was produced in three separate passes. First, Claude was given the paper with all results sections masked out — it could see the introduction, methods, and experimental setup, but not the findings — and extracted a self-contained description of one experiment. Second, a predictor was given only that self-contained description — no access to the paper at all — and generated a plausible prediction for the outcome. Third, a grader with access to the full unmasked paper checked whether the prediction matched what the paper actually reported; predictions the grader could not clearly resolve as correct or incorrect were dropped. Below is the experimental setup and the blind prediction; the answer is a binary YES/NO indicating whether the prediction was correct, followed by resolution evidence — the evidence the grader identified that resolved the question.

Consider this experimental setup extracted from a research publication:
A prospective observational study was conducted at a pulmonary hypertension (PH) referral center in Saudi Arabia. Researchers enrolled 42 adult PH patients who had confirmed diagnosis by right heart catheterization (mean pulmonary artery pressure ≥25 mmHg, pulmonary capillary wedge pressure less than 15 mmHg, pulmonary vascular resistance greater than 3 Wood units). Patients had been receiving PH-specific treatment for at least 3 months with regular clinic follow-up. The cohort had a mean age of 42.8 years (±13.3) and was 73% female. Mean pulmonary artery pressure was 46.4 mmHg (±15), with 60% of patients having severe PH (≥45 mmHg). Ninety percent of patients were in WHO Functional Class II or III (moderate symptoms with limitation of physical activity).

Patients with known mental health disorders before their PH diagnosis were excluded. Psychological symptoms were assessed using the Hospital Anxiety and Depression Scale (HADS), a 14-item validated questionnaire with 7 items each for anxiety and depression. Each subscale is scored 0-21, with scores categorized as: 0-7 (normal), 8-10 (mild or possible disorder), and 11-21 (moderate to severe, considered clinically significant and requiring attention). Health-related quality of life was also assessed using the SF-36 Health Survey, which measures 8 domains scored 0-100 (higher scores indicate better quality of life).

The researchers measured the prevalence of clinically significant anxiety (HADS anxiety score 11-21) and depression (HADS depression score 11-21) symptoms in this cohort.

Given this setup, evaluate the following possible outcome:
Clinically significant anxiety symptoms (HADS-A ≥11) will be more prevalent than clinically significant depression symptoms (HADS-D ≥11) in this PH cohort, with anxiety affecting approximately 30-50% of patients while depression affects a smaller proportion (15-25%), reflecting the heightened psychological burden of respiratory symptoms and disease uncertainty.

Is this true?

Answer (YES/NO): NO